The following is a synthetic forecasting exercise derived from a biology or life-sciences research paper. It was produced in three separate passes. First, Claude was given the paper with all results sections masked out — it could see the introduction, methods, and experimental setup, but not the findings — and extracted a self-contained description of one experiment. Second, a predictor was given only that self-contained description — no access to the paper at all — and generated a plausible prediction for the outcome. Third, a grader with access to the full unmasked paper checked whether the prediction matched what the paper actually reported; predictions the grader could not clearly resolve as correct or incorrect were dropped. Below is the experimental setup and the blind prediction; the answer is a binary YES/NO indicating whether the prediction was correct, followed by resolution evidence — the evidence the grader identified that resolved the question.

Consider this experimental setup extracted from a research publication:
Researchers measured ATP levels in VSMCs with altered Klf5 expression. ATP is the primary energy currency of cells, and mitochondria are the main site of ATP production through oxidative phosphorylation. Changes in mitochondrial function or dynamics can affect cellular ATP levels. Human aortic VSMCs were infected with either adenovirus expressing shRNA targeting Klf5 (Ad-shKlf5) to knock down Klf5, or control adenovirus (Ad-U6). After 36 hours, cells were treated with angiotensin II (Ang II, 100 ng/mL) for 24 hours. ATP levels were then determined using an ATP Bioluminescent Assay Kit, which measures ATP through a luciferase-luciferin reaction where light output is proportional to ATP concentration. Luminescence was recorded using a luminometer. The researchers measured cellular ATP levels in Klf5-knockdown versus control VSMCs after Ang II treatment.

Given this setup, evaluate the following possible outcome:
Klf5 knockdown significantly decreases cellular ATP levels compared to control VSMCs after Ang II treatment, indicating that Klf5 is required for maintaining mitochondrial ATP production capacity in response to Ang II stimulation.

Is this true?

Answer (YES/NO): YES